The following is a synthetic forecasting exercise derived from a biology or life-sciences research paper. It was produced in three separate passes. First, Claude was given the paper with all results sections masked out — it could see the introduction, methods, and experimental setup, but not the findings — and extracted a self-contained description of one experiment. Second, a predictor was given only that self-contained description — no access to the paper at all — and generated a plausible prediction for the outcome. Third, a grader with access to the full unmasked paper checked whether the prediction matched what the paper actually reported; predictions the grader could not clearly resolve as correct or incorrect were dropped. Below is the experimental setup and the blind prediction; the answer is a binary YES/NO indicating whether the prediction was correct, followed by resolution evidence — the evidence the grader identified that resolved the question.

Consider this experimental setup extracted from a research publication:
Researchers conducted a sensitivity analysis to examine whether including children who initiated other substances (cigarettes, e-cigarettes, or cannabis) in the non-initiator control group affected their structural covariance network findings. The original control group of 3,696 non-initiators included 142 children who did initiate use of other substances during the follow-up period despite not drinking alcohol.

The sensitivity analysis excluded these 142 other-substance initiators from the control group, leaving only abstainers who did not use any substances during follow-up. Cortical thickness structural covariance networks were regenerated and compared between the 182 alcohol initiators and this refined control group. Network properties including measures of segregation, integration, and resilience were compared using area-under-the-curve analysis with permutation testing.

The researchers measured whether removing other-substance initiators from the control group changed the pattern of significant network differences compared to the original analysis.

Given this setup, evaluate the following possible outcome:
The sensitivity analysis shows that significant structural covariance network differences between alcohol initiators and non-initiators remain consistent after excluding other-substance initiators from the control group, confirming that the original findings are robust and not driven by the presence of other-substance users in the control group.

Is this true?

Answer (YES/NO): YES